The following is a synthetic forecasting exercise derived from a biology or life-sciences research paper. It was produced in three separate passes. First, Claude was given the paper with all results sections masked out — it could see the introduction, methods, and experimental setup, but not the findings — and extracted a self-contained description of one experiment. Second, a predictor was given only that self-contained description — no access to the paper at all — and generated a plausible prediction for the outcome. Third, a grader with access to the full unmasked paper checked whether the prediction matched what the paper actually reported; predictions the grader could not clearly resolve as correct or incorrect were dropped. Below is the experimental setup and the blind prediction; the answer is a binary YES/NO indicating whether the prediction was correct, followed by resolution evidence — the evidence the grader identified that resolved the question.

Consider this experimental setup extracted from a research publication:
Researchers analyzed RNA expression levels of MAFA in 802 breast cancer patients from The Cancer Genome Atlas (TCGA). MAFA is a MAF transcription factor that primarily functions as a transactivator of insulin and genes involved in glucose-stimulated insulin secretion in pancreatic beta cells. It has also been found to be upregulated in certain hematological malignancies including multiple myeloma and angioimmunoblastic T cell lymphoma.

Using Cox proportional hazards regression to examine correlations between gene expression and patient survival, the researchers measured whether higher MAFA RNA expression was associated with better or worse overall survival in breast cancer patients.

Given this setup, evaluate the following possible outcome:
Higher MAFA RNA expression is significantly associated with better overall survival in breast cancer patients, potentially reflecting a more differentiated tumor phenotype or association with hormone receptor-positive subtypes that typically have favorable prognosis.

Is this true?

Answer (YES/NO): NO